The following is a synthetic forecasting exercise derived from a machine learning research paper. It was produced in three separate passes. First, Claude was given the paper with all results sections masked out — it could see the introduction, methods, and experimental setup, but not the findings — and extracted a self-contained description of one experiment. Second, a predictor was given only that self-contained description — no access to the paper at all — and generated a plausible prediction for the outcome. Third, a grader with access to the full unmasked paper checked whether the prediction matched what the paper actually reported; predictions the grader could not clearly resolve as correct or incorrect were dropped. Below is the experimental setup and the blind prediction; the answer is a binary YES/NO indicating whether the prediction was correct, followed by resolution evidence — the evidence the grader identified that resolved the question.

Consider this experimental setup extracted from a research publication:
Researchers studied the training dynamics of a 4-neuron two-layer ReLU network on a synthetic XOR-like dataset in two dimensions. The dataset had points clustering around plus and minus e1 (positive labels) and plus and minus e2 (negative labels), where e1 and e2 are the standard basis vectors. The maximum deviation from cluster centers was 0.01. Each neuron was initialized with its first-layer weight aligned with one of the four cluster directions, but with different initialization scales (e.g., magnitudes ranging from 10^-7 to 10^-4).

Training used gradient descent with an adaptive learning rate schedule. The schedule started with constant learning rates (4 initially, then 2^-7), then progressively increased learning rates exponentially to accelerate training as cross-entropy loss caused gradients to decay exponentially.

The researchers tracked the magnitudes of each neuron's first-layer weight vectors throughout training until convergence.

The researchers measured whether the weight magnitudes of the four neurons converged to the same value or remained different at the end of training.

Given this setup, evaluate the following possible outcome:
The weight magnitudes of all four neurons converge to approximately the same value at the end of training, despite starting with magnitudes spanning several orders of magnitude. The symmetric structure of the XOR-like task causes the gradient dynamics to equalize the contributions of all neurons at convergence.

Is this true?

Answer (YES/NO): YES